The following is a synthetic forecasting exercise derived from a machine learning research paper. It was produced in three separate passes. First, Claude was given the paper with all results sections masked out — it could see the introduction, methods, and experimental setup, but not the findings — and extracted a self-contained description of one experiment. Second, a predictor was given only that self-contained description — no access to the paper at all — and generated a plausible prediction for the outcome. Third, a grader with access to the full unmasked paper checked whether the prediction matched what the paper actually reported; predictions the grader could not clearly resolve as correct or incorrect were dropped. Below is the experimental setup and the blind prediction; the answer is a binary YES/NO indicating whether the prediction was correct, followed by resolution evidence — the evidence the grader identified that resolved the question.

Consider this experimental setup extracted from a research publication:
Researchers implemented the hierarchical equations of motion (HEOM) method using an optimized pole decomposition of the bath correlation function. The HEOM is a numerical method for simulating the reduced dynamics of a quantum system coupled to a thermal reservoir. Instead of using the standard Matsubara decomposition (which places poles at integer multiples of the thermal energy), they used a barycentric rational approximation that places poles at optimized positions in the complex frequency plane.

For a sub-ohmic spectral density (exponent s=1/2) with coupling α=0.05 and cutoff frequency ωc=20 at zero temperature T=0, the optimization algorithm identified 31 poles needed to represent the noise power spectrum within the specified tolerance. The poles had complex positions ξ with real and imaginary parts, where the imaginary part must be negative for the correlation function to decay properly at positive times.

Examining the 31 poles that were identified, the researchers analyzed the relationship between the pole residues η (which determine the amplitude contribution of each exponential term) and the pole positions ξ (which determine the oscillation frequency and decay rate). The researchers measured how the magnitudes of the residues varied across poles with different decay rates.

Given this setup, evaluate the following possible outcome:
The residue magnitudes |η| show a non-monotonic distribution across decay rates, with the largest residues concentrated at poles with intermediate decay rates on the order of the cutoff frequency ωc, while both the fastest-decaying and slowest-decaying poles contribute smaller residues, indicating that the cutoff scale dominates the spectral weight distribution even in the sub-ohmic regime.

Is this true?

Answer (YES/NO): YES